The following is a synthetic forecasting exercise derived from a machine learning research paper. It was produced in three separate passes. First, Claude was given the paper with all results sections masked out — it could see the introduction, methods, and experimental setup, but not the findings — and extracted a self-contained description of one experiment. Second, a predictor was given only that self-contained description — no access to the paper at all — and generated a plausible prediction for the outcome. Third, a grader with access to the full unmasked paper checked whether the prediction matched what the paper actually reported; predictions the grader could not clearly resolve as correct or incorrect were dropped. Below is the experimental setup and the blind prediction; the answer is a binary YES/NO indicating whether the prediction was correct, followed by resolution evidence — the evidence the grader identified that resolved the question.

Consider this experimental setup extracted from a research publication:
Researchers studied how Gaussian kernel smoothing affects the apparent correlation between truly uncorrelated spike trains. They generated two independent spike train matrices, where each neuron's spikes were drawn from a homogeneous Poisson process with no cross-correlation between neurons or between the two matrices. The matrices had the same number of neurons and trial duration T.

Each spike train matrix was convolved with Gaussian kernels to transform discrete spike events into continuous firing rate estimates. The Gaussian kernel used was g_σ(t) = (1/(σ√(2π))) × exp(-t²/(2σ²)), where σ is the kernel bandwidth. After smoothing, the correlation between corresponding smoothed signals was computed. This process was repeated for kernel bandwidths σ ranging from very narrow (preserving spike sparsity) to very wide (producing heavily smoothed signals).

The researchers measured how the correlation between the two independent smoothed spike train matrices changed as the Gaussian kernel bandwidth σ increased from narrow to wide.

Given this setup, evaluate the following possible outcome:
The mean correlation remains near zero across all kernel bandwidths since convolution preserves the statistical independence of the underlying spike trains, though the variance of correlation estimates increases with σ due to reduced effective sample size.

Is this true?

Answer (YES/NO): NO